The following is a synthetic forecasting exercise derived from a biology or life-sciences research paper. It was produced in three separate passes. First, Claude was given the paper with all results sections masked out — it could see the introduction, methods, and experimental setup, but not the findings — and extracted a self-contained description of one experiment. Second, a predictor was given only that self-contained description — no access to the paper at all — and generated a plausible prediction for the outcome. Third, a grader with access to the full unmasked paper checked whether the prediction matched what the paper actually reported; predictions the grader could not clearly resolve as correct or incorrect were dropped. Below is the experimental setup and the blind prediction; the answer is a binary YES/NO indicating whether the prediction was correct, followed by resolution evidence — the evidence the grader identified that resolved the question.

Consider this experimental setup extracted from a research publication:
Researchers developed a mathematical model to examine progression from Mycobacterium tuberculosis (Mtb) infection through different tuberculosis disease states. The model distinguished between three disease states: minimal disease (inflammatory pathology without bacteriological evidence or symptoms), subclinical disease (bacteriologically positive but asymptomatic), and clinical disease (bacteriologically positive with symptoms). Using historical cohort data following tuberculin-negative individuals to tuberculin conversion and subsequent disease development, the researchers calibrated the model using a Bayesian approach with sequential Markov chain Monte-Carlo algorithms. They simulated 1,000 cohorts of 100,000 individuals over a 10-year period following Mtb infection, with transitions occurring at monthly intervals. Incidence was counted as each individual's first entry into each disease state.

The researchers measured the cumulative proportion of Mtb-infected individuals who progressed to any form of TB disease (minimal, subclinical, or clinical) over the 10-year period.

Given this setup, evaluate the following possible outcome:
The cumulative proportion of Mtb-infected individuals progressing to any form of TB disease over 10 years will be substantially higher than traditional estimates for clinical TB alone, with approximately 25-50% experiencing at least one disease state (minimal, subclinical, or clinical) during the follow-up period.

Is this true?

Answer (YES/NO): NO